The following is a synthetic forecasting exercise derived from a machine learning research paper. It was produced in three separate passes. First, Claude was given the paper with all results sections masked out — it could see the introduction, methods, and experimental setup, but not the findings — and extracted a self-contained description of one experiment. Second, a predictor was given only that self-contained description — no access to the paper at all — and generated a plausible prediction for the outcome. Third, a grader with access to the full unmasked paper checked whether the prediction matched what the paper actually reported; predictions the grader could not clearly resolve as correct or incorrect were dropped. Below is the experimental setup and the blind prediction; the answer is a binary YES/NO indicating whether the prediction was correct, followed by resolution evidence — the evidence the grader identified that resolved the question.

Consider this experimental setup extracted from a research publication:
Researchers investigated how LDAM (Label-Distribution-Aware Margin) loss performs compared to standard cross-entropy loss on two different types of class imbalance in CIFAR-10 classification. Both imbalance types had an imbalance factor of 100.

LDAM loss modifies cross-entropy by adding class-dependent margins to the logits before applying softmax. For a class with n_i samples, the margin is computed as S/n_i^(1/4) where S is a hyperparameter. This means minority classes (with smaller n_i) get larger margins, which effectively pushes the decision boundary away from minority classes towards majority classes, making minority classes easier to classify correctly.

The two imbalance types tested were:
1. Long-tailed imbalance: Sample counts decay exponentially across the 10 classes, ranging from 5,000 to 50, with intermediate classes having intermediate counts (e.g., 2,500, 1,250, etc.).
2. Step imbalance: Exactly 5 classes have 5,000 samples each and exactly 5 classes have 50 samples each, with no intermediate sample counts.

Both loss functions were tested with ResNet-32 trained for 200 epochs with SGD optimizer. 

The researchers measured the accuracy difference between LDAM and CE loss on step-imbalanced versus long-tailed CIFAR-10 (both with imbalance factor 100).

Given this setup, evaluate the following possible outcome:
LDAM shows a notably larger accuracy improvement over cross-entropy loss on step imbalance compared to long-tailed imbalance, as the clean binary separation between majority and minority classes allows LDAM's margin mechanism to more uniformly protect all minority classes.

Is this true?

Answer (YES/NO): NO